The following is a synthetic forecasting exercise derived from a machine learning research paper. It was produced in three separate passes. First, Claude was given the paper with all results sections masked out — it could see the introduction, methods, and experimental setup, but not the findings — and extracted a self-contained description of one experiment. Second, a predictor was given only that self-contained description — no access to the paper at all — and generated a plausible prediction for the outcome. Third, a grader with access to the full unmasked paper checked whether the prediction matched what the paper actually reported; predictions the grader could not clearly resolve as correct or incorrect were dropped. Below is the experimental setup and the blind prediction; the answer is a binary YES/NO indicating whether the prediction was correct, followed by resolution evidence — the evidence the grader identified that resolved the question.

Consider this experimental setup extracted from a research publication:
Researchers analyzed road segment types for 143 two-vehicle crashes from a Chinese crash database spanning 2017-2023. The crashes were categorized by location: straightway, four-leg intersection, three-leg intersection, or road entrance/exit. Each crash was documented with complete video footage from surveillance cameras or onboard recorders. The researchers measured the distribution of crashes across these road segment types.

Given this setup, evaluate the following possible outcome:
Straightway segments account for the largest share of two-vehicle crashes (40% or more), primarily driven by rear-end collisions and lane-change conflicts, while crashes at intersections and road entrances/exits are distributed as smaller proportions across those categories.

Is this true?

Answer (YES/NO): YES